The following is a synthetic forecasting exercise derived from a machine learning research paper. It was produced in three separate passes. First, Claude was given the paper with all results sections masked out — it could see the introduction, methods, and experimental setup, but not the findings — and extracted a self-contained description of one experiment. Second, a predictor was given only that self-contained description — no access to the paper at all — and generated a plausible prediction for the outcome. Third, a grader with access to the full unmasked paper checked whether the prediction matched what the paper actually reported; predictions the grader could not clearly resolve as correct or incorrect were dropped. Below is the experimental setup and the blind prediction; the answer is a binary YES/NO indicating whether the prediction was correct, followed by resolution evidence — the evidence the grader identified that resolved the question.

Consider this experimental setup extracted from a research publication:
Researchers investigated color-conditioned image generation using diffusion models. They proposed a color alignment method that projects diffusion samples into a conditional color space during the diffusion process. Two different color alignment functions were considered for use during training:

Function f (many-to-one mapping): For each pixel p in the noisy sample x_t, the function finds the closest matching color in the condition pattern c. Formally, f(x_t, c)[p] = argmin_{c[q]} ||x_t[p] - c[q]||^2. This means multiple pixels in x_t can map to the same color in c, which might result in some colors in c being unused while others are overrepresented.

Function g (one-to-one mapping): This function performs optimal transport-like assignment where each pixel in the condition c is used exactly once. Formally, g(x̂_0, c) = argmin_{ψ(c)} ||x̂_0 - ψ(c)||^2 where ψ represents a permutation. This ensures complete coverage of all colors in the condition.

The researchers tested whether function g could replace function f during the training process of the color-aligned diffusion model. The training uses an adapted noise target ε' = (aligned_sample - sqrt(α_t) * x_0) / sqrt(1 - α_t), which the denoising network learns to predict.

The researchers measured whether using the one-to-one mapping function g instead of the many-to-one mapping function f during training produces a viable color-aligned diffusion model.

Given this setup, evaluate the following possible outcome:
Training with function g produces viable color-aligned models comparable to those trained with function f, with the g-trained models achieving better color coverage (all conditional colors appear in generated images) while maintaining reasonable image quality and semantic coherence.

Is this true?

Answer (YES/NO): NO